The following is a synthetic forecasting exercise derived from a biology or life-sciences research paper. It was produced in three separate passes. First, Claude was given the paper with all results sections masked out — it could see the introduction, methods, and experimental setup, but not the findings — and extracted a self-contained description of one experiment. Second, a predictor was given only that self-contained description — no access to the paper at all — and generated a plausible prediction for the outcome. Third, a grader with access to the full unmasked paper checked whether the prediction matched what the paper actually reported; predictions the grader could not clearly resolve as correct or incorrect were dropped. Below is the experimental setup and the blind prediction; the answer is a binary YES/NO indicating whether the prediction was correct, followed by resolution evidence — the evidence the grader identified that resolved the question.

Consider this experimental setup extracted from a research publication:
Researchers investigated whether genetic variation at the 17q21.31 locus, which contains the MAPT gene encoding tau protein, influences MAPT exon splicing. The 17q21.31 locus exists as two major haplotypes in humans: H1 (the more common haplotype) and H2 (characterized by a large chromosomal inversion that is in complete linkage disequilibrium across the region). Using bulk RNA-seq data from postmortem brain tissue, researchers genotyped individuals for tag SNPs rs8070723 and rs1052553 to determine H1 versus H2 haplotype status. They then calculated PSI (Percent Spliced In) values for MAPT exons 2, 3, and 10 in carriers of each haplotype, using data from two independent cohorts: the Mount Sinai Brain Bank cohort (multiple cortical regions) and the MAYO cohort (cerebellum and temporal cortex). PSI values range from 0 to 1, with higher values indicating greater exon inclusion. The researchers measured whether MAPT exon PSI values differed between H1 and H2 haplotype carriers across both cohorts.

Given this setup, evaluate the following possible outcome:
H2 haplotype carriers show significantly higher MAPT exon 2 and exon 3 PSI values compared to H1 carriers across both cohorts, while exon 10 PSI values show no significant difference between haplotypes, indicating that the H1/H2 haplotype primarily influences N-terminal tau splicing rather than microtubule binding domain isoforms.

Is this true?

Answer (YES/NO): NO